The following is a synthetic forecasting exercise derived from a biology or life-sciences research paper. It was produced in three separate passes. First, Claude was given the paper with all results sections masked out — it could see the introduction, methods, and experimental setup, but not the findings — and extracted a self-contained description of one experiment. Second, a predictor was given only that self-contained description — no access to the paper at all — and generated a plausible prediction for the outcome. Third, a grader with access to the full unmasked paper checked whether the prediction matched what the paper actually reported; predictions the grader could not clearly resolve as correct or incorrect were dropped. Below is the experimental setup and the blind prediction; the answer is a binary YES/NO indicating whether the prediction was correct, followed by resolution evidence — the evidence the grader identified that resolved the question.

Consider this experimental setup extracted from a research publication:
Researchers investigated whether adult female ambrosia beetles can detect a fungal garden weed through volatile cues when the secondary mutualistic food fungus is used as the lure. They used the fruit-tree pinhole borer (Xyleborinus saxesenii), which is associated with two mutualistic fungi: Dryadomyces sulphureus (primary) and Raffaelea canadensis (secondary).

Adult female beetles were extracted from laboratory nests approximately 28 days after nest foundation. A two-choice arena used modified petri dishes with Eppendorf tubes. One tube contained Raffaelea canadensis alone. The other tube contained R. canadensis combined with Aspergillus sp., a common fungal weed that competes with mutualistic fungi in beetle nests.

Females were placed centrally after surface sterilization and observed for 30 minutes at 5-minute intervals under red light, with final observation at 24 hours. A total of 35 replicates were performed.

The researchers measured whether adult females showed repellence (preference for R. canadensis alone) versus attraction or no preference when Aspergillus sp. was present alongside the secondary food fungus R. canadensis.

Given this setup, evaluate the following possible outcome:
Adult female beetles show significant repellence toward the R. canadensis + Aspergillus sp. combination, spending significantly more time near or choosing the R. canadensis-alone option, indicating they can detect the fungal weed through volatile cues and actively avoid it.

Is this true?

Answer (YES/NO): NO